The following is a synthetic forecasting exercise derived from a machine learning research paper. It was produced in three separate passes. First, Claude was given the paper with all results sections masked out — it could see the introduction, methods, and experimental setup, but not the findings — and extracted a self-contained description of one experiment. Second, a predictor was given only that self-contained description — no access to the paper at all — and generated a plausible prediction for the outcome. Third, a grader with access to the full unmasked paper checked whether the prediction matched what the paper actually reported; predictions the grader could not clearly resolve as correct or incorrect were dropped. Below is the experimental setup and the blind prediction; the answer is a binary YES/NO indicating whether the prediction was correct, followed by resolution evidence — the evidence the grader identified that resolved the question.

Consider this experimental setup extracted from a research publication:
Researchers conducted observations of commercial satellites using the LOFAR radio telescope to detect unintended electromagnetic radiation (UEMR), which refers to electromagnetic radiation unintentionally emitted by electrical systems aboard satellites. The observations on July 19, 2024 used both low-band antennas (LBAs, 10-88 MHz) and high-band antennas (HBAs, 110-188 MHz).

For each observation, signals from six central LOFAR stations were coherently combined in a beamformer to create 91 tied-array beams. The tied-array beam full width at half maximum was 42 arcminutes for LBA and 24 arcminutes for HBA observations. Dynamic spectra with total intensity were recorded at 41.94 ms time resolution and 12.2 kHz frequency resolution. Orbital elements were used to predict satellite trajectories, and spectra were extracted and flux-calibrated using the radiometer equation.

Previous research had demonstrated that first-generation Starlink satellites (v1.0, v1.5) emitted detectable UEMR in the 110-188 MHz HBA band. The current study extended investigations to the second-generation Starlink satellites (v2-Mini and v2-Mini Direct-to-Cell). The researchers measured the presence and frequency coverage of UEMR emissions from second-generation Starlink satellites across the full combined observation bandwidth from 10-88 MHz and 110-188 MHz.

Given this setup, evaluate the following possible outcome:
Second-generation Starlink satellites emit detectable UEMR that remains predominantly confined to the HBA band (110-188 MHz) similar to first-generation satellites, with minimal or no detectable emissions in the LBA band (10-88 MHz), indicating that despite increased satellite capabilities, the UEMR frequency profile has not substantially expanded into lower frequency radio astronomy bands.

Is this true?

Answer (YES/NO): NO